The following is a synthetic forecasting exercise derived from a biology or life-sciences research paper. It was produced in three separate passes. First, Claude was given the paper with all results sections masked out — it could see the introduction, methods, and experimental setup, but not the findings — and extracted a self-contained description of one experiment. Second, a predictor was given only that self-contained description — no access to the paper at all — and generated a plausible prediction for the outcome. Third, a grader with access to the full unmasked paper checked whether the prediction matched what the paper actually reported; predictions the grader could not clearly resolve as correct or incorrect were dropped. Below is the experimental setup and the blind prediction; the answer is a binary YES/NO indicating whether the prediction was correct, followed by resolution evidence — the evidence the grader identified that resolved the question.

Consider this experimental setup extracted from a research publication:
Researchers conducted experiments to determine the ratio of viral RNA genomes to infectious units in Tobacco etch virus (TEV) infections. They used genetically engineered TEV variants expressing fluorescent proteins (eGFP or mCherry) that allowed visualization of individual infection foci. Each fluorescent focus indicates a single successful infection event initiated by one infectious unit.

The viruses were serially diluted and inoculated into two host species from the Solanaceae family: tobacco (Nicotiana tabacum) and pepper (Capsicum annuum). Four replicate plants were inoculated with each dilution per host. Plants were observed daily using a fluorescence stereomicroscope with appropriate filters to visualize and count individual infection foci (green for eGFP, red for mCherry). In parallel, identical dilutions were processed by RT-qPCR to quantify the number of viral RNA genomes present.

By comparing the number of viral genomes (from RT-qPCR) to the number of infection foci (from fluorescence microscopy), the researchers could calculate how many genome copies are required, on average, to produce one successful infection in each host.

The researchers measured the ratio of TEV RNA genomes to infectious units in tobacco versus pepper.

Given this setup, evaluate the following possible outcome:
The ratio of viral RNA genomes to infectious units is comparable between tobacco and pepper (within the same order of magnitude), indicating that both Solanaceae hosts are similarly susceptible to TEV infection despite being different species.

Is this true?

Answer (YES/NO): NO